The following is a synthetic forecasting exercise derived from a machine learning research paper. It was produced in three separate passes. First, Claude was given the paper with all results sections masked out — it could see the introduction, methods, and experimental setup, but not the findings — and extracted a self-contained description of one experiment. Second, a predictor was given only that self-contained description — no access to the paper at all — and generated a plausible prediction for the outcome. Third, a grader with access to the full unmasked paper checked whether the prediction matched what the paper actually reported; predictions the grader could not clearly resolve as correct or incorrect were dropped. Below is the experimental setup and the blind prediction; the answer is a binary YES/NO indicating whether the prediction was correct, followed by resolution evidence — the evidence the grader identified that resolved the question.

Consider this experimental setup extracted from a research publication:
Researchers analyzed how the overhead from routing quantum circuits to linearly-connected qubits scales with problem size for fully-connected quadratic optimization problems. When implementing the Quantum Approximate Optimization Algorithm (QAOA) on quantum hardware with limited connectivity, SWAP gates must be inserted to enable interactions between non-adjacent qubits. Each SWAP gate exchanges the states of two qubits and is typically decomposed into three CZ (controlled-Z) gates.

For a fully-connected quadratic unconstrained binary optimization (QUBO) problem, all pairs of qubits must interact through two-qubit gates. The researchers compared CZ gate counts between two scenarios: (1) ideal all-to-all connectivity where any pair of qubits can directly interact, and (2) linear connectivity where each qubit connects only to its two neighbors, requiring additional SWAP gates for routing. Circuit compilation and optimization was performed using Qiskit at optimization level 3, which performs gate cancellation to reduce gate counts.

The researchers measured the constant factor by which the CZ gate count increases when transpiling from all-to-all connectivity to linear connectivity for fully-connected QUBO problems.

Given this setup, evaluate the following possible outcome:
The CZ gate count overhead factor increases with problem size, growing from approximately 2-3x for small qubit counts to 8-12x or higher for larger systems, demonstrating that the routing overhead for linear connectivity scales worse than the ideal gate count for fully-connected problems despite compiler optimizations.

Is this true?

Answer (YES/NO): NO